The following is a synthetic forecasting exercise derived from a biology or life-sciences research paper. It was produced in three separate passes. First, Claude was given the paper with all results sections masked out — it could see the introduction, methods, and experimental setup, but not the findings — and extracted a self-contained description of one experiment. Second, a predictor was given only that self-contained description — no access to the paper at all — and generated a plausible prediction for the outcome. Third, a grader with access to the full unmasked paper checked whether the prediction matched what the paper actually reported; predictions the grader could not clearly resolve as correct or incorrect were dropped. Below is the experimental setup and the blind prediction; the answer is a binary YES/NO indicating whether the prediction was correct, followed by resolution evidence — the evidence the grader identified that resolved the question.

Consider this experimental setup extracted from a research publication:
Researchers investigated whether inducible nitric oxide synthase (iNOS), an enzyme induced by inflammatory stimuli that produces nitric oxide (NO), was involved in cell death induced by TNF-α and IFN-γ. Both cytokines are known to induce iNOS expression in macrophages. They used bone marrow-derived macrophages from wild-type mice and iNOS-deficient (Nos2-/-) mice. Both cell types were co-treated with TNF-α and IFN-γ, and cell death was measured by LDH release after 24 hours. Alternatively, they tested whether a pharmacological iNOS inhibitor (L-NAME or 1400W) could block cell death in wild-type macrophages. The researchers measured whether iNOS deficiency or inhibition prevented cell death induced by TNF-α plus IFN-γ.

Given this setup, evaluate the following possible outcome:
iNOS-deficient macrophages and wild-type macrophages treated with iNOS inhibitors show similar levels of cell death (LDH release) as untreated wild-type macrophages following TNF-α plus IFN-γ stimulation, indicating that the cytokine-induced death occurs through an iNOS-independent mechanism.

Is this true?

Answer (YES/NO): NO